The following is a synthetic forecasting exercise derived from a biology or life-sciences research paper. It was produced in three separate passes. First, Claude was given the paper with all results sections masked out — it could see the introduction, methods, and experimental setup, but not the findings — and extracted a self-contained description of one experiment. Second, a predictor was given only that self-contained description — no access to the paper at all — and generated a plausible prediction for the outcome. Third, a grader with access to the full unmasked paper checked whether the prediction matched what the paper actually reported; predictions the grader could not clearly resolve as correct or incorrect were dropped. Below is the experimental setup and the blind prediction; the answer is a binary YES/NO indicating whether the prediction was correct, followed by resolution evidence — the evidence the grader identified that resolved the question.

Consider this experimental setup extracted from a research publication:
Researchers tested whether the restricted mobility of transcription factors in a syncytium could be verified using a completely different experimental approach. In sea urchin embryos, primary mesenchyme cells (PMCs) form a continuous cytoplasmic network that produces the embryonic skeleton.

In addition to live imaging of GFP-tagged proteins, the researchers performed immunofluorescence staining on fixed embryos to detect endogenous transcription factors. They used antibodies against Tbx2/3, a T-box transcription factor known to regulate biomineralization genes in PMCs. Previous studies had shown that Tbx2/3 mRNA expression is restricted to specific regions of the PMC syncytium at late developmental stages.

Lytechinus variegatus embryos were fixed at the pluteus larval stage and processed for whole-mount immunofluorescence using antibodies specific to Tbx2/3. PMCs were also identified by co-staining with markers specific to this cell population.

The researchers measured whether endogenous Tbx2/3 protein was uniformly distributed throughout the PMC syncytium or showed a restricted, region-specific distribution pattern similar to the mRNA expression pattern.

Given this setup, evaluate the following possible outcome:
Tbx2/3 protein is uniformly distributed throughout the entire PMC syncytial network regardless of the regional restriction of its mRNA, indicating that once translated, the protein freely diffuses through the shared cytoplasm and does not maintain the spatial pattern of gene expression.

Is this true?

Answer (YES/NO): NO